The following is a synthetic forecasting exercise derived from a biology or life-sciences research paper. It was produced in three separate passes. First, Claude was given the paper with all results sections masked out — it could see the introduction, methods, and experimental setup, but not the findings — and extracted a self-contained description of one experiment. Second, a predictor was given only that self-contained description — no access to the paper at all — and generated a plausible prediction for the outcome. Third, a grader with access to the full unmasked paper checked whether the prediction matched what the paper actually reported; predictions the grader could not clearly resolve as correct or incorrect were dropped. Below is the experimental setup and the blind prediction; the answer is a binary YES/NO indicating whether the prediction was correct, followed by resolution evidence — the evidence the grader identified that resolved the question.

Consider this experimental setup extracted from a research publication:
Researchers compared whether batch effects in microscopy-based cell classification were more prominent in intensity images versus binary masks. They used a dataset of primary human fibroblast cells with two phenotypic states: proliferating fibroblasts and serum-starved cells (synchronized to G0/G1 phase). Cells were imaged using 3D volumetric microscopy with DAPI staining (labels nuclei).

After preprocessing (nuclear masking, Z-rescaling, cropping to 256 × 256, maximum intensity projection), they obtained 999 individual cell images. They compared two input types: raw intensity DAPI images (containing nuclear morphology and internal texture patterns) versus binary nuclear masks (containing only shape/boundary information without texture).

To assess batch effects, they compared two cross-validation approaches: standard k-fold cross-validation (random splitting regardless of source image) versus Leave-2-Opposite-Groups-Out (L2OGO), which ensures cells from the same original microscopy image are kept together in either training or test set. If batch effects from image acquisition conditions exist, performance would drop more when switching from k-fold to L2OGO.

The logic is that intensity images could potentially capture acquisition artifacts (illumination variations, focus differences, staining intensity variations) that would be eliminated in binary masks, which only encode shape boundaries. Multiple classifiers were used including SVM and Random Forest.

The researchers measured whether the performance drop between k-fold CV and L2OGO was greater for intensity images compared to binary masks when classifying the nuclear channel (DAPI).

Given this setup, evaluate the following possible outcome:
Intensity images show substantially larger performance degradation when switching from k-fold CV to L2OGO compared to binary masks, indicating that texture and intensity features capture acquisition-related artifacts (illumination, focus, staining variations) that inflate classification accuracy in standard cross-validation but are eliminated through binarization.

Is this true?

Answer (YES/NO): NO